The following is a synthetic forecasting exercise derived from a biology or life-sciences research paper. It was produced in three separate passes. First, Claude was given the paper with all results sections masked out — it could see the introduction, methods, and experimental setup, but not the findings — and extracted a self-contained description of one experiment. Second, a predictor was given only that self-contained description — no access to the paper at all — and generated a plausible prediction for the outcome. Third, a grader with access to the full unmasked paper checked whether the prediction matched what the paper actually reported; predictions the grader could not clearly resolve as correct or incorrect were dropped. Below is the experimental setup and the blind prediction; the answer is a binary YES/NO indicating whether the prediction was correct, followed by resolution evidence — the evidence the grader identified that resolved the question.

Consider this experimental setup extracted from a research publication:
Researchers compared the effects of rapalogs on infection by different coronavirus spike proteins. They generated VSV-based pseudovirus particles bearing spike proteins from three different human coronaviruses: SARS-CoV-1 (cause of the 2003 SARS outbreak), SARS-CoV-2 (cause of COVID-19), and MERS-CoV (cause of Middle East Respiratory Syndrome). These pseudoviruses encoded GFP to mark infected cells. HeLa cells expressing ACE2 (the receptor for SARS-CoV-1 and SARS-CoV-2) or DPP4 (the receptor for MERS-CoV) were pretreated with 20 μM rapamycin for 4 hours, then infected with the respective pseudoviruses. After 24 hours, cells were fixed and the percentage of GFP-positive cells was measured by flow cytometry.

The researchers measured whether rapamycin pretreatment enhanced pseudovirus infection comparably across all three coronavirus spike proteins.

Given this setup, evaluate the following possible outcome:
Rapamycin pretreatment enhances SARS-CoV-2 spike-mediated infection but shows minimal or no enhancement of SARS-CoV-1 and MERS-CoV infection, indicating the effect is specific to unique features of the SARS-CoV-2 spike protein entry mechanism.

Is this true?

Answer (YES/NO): NO